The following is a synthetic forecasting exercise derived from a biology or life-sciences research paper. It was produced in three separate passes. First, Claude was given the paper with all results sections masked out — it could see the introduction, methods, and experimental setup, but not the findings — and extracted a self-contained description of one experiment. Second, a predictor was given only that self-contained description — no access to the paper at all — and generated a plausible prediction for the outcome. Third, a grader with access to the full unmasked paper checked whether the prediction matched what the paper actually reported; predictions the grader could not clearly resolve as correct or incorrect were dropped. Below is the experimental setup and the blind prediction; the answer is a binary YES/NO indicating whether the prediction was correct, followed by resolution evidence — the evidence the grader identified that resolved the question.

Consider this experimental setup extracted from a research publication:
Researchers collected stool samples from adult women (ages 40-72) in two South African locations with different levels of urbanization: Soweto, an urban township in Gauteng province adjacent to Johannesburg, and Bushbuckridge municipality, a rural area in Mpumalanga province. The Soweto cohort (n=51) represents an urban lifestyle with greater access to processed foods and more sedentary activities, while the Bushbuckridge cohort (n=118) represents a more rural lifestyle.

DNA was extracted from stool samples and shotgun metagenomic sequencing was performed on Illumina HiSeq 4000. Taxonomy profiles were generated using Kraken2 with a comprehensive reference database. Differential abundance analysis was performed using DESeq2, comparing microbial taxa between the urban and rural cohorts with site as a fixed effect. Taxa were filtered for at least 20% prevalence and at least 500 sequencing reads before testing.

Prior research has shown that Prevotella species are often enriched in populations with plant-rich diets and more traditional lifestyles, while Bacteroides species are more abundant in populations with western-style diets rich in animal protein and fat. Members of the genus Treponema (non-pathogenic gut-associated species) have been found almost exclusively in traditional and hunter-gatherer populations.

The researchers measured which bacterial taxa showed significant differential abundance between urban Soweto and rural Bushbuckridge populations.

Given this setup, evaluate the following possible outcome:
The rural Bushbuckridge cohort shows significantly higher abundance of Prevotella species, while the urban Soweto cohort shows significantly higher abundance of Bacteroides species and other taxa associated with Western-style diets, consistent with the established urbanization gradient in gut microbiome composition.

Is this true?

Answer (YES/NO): YES